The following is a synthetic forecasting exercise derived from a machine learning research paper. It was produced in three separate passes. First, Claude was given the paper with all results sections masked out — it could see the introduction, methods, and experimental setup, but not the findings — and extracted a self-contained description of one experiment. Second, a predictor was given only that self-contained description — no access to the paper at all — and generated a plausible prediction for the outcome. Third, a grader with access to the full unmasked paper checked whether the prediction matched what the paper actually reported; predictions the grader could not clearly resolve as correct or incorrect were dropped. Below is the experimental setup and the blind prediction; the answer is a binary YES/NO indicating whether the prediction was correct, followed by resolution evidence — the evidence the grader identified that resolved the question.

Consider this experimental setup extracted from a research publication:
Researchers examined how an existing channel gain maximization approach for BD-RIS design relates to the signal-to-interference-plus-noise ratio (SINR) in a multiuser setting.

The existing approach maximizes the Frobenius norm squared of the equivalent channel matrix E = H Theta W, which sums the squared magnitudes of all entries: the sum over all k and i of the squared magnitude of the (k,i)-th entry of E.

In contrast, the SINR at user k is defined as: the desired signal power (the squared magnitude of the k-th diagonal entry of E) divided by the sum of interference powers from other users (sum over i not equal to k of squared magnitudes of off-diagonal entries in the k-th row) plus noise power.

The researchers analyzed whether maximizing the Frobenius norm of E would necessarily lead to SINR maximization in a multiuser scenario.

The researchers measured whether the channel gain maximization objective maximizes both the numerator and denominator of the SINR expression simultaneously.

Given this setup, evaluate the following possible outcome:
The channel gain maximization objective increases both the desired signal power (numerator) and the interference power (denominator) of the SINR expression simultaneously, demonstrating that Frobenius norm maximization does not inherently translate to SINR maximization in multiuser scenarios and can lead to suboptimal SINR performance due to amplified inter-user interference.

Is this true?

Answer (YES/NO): YES